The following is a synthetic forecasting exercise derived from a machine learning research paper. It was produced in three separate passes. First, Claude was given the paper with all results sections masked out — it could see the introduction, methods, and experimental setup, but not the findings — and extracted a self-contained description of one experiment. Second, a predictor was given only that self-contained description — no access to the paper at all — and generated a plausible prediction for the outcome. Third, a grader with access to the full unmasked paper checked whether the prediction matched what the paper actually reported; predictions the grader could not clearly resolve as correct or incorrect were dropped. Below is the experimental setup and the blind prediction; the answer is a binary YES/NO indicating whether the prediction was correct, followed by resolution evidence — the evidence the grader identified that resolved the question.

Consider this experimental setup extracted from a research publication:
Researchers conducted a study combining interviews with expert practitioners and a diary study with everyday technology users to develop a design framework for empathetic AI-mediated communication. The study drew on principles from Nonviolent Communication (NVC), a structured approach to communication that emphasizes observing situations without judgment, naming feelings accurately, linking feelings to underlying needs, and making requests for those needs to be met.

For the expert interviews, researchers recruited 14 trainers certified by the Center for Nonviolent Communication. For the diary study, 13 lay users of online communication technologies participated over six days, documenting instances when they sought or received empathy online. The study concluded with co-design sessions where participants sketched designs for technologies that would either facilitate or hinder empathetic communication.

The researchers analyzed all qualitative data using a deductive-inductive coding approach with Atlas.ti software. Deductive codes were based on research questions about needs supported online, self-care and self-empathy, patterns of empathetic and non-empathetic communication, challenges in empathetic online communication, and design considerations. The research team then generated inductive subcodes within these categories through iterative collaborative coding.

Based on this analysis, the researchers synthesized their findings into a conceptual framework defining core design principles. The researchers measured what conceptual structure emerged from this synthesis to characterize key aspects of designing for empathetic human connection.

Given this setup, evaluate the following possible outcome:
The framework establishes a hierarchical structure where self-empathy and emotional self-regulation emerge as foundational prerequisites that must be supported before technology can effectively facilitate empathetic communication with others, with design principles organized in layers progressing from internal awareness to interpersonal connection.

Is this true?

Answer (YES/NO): NO